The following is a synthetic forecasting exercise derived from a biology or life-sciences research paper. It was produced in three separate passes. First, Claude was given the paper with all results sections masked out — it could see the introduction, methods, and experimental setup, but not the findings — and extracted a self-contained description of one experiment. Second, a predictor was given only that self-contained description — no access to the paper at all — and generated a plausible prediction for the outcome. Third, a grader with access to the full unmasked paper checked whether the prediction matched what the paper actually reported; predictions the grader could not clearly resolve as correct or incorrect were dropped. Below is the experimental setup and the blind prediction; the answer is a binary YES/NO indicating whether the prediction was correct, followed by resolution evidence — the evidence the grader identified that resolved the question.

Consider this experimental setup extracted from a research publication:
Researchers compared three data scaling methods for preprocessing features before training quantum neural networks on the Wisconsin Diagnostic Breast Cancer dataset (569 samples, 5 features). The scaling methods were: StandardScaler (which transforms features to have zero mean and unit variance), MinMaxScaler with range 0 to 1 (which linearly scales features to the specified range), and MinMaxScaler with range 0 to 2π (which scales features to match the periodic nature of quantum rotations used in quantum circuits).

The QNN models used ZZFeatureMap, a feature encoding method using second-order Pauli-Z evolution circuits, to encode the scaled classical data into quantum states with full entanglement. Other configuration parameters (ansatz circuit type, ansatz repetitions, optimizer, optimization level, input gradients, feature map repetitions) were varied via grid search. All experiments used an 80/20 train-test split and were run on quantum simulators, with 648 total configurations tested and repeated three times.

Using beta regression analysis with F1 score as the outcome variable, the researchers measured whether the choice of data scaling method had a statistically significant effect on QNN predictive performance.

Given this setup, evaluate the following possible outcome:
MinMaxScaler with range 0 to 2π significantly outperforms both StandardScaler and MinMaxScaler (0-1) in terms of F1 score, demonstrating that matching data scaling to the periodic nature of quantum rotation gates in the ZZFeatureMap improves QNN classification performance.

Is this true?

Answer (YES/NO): YES